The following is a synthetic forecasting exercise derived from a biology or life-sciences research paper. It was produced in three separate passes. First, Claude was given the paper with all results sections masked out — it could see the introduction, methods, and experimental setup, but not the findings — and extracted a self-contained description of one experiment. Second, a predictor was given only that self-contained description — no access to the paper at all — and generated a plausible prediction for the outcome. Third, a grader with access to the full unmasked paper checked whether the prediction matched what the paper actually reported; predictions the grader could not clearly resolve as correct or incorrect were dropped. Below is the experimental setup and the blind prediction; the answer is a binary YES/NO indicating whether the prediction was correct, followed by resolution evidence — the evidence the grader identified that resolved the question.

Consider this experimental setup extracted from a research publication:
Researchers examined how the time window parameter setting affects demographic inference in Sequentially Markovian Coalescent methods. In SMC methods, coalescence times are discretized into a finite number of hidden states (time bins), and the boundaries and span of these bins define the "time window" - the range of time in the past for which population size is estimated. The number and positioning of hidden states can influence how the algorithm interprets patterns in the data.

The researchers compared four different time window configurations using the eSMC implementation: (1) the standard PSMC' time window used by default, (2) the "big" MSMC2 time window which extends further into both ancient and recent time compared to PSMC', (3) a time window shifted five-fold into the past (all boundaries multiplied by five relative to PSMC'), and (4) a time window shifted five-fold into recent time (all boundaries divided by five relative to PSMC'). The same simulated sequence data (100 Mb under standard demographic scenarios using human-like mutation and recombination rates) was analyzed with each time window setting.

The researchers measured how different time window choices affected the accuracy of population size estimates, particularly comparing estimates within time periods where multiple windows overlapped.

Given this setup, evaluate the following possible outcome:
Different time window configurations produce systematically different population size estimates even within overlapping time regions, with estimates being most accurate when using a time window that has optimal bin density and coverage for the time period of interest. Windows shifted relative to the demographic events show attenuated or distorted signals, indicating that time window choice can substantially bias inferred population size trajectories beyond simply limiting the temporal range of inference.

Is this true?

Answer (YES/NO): NO